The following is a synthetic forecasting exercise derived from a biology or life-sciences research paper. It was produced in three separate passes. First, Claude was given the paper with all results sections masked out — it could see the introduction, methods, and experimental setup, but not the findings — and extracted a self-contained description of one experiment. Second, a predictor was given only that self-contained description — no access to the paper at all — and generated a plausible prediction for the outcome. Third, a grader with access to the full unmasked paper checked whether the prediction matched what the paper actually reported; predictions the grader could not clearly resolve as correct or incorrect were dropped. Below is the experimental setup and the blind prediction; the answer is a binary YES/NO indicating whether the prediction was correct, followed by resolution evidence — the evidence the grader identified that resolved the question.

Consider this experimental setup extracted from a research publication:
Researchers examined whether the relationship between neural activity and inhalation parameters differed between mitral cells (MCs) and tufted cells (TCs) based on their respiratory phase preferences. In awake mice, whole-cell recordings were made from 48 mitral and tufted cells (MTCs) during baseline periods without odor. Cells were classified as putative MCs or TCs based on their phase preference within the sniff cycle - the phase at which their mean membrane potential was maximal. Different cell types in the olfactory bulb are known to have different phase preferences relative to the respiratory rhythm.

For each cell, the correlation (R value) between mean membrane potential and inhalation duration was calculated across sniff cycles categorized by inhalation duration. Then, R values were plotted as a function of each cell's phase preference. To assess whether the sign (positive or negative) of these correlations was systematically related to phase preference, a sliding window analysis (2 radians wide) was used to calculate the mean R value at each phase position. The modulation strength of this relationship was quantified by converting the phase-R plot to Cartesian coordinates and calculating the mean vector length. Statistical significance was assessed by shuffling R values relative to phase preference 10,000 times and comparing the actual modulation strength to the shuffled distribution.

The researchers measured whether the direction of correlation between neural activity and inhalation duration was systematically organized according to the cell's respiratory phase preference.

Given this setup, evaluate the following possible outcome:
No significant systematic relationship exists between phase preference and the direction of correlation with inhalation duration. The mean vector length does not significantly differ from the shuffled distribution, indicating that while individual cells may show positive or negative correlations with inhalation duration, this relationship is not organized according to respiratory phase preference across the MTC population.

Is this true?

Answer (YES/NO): NO